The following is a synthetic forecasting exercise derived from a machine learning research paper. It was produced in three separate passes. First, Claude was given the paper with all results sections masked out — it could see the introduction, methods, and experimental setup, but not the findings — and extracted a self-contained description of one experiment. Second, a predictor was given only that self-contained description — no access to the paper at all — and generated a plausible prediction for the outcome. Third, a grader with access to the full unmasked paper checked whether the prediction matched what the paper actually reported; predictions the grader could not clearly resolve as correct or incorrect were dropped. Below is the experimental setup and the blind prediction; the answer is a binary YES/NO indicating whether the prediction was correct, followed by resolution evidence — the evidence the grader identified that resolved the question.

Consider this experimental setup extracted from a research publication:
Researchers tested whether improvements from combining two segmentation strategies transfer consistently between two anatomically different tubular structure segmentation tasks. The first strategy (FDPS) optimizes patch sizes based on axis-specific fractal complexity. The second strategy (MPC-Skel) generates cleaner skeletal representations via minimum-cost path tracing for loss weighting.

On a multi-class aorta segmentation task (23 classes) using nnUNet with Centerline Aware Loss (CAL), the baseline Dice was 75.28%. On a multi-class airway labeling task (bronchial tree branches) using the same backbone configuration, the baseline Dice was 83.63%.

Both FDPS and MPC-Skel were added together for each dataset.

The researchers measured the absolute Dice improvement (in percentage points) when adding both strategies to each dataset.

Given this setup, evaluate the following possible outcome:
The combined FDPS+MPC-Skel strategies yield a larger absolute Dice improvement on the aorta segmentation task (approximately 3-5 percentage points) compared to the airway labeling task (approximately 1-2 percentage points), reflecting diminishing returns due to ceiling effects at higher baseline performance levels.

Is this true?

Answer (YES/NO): NO